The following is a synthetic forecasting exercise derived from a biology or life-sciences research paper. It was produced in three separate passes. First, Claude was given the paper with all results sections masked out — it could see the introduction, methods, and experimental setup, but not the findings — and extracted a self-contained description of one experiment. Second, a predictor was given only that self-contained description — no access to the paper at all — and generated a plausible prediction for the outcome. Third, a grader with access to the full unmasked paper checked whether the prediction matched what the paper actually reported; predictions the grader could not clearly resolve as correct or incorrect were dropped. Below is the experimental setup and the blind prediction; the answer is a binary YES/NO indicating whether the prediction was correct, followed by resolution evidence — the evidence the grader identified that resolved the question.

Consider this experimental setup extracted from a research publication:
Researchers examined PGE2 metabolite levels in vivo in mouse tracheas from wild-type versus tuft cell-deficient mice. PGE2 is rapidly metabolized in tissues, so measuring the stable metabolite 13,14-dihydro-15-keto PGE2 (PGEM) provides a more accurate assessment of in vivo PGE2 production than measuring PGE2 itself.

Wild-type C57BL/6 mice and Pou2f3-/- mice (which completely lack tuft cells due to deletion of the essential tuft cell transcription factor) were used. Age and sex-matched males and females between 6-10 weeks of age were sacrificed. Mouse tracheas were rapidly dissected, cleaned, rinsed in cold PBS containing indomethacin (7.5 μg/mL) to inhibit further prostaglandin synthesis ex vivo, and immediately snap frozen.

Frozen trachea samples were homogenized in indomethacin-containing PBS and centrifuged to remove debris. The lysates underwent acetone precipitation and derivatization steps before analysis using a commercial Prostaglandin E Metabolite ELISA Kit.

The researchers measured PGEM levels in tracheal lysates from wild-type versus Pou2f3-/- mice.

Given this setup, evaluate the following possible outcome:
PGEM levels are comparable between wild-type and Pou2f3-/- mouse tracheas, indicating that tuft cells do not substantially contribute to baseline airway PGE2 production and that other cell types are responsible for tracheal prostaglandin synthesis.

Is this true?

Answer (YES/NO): NO